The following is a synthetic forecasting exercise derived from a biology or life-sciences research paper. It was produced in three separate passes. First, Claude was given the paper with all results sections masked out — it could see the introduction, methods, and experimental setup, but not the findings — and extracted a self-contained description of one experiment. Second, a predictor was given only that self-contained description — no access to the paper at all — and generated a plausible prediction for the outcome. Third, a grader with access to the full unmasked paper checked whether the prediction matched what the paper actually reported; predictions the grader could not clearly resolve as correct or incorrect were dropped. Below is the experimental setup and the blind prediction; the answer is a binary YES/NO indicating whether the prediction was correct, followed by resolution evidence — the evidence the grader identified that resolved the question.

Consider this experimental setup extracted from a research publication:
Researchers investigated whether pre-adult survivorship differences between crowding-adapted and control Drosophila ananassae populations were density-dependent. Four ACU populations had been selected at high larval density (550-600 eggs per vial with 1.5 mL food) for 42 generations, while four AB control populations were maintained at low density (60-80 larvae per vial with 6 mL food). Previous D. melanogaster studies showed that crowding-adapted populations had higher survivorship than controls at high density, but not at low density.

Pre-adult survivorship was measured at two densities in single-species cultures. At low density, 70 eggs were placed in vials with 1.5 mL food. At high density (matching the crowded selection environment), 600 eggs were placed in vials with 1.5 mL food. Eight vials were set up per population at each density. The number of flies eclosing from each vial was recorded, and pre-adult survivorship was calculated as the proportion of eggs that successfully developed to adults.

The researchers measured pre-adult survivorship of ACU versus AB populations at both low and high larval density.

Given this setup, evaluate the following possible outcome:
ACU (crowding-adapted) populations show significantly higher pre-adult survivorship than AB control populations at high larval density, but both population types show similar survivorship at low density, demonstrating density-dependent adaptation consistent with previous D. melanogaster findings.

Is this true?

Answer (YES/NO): YES